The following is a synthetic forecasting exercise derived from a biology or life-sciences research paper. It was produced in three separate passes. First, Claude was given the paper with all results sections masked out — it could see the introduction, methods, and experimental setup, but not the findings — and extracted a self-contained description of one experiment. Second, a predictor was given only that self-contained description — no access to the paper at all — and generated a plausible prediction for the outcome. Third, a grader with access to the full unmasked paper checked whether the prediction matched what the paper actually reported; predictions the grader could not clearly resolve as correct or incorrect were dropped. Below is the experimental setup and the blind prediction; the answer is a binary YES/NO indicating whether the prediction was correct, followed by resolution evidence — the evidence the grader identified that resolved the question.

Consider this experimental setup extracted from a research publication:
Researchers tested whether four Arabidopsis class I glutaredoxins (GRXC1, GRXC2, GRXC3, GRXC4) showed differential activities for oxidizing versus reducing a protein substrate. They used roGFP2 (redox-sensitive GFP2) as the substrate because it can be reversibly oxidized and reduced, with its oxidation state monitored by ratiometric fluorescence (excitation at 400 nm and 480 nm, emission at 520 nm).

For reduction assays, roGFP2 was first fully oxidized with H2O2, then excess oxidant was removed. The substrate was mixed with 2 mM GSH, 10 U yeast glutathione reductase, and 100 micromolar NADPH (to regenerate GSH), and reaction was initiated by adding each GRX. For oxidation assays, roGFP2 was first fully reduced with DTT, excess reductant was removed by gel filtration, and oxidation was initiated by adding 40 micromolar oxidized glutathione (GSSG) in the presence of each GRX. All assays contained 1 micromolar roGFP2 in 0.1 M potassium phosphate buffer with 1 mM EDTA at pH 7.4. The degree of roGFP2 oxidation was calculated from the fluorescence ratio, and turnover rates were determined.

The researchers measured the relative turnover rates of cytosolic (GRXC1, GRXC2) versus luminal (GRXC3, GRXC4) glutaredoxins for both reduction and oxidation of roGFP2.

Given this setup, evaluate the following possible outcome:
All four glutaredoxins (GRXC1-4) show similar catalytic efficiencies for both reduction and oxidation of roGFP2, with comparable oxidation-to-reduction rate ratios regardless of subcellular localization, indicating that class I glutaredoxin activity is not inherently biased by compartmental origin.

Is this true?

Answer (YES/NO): NO